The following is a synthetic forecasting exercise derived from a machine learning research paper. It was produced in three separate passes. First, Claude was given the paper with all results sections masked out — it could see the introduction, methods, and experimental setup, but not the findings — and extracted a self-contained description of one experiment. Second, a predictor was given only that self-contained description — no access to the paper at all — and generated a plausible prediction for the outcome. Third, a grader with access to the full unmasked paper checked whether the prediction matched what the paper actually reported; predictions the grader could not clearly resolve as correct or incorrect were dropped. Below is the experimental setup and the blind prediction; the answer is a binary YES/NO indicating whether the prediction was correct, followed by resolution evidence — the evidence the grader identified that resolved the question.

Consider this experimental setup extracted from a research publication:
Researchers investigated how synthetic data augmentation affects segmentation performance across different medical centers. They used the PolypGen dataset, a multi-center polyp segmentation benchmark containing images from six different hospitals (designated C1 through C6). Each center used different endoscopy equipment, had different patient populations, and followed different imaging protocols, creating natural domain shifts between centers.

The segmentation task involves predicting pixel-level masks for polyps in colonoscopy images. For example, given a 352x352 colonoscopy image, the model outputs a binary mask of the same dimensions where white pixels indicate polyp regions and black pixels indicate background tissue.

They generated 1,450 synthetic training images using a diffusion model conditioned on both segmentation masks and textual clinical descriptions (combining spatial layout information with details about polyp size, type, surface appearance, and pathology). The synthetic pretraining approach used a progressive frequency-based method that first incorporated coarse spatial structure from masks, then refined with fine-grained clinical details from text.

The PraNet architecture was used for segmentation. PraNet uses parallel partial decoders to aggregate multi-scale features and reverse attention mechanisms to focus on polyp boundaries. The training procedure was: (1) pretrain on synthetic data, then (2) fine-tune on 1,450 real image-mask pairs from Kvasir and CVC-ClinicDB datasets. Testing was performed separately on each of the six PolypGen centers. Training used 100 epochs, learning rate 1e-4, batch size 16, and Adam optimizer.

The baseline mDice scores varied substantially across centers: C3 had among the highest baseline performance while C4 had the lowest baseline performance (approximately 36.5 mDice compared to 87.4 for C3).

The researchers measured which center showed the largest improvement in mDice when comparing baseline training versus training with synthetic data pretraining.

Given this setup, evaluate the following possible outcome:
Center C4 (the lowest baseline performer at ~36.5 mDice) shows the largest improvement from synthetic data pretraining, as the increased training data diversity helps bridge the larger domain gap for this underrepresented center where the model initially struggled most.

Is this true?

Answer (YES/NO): NO